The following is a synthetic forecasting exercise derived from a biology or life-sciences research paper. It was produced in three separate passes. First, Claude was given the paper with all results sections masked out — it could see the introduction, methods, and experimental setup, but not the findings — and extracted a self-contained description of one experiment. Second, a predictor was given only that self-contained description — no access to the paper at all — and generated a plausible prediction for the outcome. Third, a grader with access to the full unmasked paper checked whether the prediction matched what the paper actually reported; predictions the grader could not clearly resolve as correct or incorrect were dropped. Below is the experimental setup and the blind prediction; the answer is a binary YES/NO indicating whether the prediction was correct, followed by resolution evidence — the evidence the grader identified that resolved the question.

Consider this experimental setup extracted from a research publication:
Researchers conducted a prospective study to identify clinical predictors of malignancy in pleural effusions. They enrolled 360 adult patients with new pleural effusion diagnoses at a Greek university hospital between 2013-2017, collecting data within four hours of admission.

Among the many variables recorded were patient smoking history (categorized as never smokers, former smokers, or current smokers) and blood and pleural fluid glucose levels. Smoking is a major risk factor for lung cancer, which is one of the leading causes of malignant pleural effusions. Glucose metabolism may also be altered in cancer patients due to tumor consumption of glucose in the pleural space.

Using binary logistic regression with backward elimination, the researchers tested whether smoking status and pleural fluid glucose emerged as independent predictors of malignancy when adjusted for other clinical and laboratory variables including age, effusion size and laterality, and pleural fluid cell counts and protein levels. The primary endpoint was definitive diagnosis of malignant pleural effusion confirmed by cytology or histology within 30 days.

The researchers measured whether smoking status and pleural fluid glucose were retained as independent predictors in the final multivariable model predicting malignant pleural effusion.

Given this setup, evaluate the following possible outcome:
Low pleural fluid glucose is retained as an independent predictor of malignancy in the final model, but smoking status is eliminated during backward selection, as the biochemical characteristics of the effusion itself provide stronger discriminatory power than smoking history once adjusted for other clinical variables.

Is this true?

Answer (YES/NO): NO